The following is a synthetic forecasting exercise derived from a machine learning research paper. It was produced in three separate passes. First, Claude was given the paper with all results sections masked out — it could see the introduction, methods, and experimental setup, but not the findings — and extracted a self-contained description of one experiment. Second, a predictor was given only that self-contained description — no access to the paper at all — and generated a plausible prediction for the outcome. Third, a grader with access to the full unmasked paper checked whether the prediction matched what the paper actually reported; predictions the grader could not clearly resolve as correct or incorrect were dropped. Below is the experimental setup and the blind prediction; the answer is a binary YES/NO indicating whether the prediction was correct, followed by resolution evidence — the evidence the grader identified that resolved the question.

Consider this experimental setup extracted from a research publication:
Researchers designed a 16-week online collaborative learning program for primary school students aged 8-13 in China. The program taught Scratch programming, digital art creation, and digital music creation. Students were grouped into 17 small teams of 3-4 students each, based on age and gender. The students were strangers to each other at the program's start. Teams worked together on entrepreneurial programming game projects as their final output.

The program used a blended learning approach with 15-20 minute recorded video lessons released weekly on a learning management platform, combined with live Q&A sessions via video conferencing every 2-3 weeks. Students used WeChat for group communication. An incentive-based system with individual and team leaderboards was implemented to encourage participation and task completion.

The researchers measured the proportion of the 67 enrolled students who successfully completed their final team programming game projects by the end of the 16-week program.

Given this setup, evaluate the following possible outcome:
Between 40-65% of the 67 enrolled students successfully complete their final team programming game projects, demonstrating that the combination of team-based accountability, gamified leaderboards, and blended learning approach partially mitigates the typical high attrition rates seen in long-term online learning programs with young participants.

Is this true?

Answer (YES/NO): NO